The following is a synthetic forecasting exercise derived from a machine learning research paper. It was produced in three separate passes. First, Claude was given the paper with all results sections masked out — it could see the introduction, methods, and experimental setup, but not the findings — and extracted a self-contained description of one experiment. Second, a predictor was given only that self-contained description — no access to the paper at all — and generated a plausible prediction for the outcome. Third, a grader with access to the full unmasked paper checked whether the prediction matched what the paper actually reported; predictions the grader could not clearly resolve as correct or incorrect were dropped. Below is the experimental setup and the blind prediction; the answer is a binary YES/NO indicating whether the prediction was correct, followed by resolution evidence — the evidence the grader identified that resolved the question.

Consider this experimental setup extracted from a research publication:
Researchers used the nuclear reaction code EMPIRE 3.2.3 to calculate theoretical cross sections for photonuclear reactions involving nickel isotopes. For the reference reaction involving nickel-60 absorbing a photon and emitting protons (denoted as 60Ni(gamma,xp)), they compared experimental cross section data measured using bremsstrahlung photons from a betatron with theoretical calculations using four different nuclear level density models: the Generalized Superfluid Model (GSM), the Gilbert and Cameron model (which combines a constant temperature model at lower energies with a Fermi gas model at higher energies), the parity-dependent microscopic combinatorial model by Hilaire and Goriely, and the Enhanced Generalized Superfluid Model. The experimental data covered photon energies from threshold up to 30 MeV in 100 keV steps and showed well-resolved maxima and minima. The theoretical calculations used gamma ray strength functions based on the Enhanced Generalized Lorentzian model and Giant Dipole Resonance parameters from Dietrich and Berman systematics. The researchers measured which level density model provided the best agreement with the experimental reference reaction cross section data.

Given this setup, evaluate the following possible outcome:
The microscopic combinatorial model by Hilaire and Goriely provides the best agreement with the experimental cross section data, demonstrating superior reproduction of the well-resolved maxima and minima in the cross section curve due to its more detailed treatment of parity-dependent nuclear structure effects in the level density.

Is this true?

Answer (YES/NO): NO